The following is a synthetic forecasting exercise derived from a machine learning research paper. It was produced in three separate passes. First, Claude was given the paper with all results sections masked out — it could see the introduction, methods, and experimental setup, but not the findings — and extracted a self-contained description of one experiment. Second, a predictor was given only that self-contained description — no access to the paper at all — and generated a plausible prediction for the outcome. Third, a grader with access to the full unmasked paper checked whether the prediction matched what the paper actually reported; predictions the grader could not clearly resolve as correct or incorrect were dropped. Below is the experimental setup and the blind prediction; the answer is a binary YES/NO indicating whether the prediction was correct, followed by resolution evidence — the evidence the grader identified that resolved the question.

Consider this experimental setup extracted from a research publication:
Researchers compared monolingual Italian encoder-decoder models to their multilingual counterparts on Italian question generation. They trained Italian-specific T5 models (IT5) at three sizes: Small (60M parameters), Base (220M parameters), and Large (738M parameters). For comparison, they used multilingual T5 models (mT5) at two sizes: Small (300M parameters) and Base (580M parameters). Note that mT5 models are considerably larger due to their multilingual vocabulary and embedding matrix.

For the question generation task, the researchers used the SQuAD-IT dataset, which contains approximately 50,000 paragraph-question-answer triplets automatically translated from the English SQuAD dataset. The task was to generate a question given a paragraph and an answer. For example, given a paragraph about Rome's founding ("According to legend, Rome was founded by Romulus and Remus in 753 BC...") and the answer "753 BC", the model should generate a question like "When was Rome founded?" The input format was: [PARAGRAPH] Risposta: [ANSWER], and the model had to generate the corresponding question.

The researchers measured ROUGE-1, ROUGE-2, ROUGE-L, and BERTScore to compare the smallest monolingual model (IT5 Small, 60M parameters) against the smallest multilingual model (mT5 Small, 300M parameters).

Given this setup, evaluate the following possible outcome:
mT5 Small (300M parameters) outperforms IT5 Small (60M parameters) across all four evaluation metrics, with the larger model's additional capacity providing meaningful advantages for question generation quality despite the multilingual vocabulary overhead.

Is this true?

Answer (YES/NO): NO